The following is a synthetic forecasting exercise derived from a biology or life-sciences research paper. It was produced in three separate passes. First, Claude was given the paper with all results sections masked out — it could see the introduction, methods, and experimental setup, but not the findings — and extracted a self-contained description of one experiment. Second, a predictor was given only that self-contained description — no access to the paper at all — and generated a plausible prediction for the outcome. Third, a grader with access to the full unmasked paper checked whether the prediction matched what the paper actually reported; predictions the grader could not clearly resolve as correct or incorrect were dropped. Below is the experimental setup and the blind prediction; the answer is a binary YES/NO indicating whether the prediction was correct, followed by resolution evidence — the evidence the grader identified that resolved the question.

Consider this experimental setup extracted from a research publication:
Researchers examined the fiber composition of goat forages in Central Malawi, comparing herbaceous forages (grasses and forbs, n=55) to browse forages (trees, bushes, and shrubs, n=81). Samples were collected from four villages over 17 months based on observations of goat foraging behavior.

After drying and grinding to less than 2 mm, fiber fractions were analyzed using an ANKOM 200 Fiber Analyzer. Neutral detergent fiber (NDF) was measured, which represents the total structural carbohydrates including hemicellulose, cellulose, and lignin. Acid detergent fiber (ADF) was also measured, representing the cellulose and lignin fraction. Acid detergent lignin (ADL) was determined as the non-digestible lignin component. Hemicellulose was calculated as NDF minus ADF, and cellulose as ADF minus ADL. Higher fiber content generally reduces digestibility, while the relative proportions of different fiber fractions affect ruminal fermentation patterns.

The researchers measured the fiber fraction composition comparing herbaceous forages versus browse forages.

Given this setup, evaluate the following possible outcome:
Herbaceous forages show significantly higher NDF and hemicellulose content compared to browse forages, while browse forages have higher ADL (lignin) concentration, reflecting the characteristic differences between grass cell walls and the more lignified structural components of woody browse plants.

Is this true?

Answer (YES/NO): NO